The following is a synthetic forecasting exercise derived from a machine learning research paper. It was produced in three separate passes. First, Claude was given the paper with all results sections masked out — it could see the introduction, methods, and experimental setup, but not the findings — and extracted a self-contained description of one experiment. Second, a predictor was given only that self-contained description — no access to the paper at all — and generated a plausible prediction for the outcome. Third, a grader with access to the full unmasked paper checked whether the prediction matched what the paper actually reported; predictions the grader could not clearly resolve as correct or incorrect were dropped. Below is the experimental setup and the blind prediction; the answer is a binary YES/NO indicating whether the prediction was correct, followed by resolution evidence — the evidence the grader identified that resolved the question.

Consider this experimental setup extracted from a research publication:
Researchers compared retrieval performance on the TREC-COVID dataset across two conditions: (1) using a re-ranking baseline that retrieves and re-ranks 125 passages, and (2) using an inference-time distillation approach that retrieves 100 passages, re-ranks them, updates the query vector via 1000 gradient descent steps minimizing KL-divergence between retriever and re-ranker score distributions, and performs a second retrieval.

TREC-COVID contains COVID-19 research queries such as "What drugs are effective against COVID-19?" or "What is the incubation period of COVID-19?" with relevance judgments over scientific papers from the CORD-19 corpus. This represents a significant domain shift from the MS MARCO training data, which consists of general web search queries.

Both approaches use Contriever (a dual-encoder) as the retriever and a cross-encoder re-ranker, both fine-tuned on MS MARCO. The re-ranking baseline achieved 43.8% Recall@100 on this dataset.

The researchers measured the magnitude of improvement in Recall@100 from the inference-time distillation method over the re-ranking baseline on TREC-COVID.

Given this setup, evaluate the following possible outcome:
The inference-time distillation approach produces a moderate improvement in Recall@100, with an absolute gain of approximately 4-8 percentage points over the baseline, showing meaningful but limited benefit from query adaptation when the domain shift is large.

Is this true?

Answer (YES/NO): YES